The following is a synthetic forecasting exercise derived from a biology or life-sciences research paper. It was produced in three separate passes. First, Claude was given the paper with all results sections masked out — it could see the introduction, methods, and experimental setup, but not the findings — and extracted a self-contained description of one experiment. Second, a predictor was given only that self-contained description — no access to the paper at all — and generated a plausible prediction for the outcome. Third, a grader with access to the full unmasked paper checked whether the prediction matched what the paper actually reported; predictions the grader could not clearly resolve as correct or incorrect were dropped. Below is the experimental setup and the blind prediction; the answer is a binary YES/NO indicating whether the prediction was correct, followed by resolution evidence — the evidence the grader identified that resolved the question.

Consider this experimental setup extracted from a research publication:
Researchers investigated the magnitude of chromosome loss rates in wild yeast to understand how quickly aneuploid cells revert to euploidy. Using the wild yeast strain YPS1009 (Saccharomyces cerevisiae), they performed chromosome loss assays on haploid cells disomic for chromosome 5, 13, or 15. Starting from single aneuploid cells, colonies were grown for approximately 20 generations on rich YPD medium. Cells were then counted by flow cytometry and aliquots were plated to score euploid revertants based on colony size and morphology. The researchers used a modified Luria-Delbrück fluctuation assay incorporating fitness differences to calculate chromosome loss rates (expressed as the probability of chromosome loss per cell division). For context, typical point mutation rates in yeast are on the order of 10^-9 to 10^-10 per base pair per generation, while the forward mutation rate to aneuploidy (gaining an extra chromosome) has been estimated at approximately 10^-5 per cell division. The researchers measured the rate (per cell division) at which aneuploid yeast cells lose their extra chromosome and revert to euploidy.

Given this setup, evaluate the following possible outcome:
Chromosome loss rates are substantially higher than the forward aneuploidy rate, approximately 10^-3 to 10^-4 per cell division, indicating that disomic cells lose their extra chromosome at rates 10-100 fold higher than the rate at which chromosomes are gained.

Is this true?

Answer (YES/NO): NO